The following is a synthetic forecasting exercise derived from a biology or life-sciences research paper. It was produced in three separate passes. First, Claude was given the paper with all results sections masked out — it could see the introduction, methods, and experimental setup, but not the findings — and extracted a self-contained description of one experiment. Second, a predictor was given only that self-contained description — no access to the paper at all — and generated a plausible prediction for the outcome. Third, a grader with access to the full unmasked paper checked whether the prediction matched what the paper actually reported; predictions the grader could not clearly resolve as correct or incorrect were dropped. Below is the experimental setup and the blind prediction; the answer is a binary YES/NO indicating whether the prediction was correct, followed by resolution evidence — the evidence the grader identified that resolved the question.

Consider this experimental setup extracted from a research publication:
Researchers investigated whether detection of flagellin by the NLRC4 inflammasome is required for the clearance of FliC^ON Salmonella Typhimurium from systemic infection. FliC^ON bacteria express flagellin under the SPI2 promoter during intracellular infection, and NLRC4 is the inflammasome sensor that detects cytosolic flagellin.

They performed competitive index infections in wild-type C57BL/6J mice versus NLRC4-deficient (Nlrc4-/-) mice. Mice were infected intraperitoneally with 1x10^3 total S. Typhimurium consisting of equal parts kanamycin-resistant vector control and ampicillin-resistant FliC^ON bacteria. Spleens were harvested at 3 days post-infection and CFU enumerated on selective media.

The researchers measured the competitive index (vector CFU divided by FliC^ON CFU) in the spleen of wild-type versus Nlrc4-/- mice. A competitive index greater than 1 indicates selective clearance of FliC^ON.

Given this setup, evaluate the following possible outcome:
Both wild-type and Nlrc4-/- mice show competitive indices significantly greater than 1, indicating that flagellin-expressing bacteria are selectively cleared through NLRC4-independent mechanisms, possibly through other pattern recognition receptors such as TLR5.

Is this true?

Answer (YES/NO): NO